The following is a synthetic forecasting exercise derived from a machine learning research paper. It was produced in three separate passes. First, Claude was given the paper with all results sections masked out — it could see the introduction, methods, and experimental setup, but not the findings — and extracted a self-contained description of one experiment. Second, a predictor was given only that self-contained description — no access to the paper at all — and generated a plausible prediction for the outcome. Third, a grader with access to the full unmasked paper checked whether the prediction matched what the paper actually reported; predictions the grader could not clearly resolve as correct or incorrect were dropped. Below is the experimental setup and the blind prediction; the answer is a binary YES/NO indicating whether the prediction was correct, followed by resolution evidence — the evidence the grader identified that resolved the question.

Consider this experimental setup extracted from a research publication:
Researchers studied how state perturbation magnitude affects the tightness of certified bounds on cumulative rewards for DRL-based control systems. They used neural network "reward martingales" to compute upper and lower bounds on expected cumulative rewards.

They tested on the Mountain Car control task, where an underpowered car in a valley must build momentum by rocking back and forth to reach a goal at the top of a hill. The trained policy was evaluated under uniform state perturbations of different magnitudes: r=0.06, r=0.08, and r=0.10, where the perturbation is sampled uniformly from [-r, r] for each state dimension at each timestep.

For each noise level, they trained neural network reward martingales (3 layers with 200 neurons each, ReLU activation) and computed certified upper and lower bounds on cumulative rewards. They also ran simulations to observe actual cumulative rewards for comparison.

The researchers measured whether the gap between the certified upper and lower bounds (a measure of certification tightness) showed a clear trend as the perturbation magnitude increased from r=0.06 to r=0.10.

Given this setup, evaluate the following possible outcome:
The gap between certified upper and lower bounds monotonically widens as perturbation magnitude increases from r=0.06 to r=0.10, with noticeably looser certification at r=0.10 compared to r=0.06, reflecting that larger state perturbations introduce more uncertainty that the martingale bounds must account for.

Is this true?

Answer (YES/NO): NO